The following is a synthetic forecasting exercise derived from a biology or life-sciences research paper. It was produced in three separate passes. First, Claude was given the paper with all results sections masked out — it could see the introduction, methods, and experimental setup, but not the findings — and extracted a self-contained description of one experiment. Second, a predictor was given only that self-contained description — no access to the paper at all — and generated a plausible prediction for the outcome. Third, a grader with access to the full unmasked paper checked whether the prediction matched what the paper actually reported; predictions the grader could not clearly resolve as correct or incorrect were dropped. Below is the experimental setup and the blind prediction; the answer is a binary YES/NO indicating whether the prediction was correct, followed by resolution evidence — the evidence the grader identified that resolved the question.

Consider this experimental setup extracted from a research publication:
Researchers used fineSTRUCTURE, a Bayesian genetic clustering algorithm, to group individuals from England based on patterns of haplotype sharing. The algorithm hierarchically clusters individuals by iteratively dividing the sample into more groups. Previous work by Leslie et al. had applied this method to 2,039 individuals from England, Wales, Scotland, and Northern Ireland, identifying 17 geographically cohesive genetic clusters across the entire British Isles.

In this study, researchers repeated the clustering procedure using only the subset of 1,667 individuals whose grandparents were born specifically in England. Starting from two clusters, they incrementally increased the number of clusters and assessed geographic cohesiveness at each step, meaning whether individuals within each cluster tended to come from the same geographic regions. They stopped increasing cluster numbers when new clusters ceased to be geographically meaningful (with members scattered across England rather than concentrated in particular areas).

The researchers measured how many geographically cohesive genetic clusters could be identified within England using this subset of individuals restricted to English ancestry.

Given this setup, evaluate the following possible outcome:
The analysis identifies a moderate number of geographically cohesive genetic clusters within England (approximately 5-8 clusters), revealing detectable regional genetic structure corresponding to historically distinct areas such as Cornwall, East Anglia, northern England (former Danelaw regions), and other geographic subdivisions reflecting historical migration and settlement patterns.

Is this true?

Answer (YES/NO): YES